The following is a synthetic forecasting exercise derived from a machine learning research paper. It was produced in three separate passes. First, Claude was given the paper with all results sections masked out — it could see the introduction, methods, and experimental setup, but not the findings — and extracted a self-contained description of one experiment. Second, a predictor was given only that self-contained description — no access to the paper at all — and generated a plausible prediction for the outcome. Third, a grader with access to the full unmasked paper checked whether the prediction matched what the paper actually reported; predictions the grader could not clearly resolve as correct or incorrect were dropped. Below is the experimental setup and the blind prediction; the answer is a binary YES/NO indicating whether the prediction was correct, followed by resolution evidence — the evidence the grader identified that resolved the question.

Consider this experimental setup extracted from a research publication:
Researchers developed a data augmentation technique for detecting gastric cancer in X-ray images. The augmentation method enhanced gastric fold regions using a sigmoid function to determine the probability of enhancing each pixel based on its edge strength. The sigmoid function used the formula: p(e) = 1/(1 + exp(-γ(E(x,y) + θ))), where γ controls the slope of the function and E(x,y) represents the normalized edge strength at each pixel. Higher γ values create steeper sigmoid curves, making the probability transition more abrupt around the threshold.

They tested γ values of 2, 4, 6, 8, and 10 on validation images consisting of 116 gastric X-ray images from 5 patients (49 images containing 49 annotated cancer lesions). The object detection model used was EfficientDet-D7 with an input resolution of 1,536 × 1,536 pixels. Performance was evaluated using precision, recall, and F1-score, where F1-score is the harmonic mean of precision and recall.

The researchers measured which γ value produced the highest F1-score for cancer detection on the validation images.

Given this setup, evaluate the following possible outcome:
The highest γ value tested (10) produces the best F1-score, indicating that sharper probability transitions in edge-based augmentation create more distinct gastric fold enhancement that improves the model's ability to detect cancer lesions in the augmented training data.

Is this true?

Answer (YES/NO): NO